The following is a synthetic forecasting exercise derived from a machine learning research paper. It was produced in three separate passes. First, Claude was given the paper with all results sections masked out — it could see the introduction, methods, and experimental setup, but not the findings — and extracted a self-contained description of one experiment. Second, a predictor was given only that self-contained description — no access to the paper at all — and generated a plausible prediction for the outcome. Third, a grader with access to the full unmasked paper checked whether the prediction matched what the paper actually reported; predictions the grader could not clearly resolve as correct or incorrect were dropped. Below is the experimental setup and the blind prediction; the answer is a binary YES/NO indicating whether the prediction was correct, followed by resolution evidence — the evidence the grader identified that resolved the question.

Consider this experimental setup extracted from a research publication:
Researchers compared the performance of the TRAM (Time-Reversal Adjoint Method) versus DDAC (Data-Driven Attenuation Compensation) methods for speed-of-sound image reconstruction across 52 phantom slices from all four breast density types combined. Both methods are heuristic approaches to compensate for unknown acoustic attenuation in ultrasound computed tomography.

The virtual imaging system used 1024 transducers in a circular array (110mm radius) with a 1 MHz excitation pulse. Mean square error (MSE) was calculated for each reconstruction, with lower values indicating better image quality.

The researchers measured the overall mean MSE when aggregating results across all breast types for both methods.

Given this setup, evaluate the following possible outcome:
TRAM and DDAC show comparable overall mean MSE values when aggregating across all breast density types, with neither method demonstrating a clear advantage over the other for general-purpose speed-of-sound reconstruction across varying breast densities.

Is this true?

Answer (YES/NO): NO